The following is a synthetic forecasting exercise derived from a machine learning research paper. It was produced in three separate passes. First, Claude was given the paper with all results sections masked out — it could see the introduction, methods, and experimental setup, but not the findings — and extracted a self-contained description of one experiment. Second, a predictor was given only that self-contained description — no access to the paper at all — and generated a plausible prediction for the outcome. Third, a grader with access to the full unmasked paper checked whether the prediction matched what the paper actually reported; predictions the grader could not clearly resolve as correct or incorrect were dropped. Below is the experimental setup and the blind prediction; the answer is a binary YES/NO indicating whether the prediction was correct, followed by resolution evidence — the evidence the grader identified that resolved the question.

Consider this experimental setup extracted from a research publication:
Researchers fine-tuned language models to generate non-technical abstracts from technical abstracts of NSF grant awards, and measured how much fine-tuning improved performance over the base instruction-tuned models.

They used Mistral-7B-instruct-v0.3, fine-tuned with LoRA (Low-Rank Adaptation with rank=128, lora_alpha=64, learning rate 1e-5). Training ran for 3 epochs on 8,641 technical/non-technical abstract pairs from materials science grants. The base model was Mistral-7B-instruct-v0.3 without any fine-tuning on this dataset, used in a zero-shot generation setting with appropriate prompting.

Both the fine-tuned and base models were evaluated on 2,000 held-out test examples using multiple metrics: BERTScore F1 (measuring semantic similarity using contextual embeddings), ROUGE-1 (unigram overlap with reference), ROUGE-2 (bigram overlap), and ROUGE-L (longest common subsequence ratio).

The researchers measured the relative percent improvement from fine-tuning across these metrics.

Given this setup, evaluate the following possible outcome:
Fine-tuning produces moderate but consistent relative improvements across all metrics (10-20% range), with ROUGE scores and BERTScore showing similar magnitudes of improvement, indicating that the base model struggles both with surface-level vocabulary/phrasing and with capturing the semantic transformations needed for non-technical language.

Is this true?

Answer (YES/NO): NO